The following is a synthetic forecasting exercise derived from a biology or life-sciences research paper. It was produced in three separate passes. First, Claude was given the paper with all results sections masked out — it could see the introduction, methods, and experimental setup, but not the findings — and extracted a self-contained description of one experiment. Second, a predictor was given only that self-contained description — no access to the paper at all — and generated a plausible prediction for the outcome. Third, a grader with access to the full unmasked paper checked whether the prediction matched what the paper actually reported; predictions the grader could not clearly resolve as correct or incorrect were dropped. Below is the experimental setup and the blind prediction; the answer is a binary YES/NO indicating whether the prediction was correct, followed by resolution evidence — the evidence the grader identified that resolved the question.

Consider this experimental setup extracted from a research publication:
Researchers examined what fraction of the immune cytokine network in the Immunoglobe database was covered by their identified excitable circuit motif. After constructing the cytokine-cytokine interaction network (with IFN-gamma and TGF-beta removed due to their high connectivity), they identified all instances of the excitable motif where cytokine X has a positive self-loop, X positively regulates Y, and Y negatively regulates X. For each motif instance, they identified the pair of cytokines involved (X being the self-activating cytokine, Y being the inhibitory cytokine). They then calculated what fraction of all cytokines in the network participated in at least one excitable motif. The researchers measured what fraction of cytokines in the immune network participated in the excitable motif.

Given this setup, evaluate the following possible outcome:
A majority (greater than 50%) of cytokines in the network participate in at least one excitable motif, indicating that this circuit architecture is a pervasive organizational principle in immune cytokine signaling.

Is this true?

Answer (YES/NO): YES